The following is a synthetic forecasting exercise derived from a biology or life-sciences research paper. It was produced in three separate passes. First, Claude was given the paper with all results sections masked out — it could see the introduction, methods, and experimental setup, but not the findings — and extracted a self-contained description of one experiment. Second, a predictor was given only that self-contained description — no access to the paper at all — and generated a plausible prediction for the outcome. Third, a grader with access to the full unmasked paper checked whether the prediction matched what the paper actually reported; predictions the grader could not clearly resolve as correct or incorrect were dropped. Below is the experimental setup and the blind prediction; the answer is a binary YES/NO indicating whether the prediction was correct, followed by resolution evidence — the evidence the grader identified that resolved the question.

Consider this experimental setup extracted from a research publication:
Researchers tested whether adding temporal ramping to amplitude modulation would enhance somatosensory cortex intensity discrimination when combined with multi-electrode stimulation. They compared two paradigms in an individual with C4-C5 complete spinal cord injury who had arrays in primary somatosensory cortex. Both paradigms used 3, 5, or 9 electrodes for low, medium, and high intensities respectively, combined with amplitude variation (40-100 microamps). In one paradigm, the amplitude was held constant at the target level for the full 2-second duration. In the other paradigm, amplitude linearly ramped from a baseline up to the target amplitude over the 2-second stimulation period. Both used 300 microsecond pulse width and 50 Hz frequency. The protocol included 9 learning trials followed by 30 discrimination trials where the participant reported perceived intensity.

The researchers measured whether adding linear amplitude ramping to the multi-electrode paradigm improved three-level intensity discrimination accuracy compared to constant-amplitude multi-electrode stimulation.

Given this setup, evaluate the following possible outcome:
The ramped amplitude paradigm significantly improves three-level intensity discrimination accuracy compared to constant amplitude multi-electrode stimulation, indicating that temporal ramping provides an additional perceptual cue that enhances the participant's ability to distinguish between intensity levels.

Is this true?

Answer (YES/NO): NO